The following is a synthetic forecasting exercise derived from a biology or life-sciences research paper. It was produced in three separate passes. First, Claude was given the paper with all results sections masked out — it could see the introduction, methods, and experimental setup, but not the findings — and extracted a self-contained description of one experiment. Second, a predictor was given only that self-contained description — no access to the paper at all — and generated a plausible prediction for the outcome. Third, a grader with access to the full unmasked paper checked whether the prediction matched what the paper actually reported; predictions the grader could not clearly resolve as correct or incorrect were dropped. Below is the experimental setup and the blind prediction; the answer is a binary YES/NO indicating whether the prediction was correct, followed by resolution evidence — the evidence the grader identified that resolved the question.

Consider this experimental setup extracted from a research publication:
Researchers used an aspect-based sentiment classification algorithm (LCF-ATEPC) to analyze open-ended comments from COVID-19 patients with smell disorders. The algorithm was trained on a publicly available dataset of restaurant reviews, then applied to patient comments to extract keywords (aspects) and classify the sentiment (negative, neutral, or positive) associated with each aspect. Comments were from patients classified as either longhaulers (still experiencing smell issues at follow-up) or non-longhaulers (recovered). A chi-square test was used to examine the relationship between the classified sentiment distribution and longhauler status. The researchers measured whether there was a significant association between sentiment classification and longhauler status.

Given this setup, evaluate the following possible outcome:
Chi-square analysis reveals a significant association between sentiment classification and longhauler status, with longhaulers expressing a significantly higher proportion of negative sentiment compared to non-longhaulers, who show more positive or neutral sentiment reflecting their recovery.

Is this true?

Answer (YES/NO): YES